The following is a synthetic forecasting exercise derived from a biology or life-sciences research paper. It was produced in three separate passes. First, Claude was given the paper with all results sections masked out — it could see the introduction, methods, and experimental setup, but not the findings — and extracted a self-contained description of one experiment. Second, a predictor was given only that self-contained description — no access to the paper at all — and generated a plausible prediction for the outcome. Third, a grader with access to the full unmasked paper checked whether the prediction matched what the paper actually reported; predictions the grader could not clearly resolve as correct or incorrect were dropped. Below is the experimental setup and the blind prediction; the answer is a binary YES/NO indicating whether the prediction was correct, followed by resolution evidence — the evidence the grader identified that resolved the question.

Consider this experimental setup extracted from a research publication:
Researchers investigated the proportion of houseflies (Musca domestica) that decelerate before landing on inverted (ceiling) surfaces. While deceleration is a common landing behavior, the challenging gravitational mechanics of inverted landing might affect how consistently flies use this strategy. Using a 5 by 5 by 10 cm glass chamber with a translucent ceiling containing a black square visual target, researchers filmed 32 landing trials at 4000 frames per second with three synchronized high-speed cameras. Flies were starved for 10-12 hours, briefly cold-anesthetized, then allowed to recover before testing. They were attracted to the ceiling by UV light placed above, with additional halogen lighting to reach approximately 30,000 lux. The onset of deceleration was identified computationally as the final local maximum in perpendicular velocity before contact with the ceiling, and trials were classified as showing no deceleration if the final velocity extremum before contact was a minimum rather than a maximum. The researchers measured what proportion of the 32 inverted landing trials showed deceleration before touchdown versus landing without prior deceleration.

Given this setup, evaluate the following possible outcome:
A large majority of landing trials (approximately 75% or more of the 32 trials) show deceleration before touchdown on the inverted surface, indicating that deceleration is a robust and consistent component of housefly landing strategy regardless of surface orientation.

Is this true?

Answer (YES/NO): YES